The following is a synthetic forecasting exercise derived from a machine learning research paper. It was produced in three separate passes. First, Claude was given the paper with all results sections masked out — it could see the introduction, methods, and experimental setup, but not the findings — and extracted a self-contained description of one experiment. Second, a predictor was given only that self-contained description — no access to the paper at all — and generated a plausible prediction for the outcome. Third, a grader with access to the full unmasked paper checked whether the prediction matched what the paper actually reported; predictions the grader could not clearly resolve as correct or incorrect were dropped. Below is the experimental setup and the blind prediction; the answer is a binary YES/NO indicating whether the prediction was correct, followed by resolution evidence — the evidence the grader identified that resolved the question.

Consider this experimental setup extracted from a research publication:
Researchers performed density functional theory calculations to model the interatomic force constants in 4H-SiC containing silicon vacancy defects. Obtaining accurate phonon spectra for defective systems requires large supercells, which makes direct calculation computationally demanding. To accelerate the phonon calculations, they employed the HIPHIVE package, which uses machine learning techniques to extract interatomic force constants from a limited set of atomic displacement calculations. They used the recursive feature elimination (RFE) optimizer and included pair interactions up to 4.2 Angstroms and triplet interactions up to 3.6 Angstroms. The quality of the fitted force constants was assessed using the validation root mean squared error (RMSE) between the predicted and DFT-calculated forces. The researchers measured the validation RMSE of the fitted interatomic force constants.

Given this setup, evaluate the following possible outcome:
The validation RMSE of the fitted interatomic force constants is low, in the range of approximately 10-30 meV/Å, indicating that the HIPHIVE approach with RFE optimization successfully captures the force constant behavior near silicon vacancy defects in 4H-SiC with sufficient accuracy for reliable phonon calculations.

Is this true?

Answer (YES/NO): YES